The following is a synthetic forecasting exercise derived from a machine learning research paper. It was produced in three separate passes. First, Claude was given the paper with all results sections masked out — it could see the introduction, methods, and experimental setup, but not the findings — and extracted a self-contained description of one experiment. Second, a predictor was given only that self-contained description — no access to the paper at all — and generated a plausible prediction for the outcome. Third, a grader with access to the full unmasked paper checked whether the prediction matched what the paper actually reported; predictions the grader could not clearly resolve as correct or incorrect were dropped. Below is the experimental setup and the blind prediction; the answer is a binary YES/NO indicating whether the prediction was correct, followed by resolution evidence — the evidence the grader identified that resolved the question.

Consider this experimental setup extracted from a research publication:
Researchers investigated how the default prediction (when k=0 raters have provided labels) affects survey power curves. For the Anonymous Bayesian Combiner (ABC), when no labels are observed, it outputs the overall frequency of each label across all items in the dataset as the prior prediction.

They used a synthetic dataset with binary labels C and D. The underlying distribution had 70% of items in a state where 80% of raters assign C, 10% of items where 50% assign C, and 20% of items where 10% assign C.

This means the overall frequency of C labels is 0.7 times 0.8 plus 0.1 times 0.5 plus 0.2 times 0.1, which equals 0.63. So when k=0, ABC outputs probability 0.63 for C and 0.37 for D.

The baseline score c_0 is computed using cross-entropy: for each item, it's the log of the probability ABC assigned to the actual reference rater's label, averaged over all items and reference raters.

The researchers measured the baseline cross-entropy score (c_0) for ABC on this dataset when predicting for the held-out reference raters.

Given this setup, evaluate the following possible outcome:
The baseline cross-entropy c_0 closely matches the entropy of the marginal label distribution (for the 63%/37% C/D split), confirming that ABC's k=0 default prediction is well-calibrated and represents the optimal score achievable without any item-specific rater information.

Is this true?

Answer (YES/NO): NO